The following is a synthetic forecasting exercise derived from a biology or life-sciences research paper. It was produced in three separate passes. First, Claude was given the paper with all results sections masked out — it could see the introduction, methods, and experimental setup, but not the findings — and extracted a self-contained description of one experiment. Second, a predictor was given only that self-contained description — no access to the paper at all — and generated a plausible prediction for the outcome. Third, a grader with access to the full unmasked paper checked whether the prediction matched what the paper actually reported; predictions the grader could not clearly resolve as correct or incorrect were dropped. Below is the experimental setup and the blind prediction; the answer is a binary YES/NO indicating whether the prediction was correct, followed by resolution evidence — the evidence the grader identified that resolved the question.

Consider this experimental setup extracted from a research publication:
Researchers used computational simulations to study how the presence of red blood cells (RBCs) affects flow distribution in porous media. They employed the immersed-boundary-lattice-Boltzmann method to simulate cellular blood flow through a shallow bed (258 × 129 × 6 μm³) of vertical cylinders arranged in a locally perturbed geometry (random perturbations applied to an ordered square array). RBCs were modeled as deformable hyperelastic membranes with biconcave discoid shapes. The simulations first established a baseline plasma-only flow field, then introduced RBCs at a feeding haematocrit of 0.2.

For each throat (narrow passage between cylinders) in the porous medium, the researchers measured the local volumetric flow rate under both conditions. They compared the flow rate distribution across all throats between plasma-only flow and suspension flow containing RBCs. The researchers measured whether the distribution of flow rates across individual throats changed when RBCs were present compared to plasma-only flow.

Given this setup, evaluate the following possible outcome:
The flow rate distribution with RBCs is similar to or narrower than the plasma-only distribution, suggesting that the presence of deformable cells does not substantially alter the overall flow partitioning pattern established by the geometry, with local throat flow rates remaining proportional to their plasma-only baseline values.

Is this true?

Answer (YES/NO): NO